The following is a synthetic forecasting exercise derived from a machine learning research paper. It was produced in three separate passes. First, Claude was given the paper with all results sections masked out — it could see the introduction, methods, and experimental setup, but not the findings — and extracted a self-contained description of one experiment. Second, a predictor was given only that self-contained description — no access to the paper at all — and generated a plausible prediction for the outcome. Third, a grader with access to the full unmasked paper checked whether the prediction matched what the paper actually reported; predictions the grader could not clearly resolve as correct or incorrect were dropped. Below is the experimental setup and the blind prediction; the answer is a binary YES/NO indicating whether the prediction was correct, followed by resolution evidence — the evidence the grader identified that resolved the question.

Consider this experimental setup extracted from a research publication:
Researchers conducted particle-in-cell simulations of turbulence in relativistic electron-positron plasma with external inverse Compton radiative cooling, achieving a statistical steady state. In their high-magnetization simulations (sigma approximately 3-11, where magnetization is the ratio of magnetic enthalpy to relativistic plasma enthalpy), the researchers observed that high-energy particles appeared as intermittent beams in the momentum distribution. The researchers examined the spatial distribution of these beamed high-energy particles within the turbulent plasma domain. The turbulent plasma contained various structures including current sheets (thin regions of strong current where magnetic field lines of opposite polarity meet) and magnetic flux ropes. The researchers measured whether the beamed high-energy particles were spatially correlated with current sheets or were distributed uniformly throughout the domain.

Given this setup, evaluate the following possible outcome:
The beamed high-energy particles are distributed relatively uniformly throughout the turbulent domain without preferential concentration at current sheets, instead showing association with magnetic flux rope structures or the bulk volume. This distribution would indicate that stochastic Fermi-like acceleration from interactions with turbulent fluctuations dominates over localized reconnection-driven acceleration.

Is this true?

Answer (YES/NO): NO